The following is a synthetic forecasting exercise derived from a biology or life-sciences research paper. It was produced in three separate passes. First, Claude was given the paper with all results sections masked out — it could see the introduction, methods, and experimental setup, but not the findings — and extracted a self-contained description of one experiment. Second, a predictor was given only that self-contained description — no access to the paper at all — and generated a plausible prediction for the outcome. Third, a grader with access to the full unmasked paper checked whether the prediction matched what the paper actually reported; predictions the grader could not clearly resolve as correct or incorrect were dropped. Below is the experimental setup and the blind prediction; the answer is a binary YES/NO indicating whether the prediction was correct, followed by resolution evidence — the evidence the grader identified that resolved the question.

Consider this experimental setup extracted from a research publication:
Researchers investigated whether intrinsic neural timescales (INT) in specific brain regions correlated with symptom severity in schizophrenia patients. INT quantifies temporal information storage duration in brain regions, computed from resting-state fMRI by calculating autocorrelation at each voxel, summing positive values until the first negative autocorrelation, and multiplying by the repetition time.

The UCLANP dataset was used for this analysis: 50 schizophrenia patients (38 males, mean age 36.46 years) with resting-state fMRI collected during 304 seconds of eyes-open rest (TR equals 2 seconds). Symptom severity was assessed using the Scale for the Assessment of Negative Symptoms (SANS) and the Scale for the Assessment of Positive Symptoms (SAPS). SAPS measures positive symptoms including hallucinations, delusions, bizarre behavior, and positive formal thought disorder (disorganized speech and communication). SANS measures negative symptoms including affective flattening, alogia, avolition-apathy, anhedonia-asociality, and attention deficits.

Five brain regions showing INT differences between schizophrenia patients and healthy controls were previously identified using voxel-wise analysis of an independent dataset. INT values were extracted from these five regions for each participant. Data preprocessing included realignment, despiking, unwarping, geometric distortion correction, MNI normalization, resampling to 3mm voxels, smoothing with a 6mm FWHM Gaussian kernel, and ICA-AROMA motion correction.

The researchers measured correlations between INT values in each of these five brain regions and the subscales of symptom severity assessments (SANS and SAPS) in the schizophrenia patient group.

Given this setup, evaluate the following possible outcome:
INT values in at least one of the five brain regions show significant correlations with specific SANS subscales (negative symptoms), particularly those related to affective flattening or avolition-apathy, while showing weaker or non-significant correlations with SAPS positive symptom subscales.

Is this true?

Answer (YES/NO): NO